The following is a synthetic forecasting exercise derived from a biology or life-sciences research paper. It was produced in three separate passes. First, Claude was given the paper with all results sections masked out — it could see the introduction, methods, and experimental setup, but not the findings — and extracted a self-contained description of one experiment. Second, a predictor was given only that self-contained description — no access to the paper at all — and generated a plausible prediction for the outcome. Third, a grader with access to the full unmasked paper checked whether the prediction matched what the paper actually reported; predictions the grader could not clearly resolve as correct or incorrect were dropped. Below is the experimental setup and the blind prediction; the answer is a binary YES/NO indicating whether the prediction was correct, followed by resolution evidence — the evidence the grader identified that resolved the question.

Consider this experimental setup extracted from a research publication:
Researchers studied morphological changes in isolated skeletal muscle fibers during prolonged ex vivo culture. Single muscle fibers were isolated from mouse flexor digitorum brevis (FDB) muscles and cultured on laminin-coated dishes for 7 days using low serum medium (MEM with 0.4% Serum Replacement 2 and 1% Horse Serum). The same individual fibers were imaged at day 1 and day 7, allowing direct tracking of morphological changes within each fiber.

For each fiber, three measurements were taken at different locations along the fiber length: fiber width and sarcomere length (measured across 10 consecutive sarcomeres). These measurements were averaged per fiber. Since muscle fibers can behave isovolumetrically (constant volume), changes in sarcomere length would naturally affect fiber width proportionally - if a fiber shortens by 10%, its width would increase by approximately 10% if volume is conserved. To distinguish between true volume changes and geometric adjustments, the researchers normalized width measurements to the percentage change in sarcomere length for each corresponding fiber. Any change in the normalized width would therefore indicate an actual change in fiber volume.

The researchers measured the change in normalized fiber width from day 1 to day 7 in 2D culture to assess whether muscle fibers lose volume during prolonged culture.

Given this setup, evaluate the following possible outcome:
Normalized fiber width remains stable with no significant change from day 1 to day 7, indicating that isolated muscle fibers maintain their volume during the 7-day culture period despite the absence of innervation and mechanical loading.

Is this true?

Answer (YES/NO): NO